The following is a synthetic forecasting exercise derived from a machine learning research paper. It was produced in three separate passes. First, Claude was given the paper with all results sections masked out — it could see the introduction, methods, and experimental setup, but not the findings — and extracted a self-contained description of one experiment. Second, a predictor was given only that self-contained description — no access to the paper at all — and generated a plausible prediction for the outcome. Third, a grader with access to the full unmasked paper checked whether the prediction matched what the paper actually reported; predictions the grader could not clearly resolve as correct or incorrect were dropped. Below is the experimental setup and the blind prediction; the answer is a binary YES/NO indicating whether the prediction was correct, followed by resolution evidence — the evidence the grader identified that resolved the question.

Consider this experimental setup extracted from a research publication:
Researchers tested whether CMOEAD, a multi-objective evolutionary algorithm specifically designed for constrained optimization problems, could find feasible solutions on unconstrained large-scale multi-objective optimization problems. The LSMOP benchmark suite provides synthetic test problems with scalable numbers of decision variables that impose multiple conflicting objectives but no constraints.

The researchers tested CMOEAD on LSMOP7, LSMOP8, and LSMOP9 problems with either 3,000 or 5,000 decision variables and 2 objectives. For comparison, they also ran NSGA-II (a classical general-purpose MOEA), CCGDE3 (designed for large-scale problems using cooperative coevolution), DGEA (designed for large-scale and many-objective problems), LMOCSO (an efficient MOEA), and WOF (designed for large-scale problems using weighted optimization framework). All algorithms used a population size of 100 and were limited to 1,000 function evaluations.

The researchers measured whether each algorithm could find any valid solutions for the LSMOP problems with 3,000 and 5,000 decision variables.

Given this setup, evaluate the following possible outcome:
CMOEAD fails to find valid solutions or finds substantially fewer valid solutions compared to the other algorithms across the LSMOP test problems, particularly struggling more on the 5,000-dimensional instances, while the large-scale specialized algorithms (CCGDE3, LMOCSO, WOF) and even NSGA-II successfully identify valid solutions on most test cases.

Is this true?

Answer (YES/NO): NO